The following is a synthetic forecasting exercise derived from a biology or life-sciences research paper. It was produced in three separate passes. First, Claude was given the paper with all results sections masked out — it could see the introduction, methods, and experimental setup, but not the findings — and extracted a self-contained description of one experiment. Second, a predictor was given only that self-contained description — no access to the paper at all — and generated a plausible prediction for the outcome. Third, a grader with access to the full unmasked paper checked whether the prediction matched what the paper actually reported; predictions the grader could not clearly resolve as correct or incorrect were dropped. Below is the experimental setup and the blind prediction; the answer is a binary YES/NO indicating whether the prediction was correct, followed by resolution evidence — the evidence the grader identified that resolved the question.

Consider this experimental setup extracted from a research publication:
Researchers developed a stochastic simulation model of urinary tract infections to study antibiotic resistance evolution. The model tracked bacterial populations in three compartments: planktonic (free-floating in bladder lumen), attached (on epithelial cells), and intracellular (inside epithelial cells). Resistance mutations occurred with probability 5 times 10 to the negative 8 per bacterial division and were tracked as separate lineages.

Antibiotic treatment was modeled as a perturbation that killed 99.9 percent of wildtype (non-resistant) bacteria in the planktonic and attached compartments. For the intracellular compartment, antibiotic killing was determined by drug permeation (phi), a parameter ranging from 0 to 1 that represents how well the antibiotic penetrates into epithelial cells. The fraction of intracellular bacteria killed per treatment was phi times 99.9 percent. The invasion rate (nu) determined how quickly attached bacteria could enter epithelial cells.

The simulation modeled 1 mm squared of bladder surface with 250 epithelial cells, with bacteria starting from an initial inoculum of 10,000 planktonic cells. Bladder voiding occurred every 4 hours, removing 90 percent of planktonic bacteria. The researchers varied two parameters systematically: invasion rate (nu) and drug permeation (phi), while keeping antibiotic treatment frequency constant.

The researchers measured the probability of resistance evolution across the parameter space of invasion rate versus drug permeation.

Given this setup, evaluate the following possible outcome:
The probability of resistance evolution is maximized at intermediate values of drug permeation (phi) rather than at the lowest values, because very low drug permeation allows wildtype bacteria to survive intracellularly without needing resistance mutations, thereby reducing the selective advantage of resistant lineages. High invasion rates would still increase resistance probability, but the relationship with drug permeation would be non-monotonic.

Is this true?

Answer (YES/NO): NO